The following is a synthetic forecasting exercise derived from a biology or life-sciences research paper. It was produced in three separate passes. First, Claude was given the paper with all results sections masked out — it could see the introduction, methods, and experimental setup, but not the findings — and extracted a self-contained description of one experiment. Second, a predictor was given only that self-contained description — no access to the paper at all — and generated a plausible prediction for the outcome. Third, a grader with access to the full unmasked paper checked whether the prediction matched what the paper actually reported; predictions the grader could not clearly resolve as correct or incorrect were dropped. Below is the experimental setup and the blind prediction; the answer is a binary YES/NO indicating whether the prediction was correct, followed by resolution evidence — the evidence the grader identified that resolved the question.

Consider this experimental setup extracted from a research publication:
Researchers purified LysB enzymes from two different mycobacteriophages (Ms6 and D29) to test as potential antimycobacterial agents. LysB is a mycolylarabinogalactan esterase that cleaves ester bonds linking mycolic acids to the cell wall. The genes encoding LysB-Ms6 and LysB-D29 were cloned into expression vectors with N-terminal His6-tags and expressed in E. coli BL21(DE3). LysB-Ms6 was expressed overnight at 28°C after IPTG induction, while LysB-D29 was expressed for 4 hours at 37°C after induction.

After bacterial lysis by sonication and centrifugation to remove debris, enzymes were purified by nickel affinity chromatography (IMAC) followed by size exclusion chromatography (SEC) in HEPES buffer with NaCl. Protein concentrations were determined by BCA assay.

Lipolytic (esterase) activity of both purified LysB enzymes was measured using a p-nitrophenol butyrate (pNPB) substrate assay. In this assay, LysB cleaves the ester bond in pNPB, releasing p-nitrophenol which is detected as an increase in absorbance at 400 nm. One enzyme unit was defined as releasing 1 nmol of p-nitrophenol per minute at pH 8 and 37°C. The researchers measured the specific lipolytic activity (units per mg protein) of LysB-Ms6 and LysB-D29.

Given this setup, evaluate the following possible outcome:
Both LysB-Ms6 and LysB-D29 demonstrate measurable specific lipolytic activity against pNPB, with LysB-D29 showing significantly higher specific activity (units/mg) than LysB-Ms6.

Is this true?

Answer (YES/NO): NO